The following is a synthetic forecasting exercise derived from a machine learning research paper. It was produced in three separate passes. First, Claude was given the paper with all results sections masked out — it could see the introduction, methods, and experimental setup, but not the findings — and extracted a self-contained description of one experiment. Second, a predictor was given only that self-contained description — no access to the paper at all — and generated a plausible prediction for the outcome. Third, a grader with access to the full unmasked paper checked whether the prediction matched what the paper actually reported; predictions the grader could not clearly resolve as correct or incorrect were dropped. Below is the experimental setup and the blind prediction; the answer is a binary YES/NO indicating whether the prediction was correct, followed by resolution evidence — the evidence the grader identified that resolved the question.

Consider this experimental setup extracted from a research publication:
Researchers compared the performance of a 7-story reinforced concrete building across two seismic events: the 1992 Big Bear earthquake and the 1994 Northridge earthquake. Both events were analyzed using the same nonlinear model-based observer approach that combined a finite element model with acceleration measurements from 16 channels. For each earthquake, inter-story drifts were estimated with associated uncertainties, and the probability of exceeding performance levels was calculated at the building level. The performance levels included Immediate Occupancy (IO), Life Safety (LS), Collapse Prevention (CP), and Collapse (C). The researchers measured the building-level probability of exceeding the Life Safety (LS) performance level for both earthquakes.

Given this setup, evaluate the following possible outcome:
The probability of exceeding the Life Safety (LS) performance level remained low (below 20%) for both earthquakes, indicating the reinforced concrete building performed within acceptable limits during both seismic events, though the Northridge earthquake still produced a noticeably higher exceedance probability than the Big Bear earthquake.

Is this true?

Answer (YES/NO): NO